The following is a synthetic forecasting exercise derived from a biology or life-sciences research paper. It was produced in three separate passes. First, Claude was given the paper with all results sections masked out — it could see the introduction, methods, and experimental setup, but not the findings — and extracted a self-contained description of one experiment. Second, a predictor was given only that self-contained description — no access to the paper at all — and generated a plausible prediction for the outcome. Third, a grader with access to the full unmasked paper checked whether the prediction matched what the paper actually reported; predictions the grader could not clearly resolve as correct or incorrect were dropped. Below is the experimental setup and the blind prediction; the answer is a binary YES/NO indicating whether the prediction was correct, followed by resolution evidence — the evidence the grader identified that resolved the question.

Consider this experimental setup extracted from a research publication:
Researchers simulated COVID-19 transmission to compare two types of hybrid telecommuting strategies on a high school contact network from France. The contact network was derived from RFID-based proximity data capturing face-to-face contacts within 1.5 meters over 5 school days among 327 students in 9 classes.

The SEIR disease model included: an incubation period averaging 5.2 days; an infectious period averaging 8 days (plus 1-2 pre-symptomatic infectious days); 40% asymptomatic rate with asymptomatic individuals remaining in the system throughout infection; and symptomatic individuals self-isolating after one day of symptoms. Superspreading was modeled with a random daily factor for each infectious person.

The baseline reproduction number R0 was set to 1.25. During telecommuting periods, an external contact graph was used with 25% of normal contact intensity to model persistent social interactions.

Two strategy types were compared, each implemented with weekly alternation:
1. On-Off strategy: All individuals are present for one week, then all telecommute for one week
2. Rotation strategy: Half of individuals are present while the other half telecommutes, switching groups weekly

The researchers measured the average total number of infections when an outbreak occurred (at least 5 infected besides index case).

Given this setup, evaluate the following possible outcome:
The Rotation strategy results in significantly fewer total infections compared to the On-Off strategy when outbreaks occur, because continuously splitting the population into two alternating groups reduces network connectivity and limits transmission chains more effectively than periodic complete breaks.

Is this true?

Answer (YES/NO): YES